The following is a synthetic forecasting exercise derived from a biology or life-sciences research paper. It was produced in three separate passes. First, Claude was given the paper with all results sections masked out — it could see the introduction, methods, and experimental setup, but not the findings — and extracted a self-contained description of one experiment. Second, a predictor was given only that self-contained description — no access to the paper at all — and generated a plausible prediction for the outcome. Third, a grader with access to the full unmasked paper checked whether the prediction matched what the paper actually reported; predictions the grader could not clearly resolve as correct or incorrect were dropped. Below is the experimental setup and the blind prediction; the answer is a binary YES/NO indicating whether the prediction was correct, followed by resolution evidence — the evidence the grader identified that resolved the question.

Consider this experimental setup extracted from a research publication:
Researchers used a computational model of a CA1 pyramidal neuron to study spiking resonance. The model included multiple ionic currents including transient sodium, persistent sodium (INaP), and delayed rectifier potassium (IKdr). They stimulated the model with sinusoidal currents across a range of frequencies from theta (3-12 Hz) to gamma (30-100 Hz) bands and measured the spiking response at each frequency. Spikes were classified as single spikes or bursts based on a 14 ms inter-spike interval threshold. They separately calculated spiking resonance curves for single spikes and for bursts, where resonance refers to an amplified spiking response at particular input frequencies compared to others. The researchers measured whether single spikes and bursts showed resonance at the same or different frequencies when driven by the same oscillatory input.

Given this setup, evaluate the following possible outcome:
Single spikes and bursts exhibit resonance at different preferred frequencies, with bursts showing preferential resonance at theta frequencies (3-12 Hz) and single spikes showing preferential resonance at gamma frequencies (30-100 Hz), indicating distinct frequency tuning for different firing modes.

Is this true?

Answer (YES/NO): NO